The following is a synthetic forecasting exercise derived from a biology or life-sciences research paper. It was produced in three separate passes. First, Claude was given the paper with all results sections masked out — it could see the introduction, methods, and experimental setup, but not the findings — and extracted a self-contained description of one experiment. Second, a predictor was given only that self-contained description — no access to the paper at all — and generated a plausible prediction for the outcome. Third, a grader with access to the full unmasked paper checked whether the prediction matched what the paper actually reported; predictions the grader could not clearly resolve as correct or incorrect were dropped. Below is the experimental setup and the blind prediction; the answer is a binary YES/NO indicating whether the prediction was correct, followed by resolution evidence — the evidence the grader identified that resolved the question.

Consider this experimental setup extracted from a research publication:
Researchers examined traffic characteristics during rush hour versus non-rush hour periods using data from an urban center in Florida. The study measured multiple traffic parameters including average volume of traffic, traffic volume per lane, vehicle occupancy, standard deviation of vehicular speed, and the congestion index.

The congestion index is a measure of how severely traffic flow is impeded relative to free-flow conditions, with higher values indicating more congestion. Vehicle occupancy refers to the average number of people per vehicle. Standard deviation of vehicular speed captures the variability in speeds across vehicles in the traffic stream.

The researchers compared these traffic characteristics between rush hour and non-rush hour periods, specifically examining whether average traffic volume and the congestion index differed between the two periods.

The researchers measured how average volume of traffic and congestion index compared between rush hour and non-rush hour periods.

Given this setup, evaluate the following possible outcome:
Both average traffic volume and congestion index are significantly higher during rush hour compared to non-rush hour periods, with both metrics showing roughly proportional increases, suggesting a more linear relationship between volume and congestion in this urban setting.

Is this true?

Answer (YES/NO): NO